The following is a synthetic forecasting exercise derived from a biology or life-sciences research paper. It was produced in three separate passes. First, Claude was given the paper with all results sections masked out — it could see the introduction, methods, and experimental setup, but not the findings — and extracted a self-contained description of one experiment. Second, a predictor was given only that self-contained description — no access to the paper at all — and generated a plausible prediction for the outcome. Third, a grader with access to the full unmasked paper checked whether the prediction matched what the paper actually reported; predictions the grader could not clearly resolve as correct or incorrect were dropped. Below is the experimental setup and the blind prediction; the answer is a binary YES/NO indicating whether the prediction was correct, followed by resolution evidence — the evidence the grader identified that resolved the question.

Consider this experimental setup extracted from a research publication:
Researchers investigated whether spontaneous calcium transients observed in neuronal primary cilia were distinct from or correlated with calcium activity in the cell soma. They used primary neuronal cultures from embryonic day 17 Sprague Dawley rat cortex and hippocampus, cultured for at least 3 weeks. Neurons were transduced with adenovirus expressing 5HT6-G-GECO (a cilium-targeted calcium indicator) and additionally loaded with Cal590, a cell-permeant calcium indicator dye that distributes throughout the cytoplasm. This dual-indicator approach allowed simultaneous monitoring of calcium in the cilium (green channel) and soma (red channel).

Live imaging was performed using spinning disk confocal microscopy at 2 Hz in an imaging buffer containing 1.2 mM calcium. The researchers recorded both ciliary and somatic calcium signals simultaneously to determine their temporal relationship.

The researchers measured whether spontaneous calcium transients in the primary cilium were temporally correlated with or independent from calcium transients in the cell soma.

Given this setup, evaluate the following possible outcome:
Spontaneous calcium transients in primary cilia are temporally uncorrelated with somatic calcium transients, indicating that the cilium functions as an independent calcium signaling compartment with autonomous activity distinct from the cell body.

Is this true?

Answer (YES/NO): YES